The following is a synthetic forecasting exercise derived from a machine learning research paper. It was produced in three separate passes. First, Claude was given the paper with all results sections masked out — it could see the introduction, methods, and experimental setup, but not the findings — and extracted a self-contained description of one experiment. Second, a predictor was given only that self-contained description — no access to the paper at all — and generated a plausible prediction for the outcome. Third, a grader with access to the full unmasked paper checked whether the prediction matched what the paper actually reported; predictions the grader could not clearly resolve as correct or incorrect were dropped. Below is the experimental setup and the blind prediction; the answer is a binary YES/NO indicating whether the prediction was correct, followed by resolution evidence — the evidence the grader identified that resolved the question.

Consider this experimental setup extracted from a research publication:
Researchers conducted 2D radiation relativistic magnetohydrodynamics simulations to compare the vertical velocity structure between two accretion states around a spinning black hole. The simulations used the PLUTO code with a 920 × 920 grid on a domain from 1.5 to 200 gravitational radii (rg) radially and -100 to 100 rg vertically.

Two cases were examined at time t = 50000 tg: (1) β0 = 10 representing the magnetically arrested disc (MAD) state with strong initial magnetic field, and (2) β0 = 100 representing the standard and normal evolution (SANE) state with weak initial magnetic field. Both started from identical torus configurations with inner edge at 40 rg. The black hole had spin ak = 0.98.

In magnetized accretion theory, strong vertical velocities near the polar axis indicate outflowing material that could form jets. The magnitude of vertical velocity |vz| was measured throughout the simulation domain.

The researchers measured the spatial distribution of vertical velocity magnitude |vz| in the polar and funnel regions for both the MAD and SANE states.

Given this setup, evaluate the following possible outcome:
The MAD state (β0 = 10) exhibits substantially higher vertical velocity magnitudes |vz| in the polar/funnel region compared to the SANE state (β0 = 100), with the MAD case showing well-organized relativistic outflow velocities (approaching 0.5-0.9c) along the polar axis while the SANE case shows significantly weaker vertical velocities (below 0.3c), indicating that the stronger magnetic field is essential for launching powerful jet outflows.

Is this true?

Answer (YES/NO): NO